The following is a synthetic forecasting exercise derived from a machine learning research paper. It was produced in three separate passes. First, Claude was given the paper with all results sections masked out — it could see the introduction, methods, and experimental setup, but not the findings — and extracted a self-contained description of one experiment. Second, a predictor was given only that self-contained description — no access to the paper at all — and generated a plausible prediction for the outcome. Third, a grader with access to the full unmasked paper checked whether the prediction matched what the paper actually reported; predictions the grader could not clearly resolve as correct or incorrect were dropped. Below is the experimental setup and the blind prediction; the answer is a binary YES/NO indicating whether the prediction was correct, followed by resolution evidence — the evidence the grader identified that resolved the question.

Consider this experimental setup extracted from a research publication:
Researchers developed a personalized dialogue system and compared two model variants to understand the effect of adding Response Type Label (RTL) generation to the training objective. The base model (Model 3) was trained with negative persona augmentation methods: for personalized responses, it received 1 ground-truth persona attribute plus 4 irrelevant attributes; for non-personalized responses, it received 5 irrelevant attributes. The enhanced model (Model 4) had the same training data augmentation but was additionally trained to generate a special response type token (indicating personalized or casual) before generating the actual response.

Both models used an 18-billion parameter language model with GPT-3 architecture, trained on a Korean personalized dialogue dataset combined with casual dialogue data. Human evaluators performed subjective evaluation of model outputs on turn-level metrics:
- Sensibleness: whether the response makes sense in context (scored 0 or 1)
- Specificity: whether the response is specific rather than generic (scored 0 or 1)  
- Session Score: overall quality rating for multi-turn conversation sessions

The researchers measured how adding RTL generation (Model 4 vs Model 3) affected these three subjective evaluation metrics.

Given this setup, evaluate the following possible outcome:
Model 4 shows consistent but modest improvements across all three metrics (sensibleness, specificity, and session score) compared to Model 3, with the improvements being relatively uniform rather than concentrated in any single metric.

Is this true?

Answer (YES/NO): NO